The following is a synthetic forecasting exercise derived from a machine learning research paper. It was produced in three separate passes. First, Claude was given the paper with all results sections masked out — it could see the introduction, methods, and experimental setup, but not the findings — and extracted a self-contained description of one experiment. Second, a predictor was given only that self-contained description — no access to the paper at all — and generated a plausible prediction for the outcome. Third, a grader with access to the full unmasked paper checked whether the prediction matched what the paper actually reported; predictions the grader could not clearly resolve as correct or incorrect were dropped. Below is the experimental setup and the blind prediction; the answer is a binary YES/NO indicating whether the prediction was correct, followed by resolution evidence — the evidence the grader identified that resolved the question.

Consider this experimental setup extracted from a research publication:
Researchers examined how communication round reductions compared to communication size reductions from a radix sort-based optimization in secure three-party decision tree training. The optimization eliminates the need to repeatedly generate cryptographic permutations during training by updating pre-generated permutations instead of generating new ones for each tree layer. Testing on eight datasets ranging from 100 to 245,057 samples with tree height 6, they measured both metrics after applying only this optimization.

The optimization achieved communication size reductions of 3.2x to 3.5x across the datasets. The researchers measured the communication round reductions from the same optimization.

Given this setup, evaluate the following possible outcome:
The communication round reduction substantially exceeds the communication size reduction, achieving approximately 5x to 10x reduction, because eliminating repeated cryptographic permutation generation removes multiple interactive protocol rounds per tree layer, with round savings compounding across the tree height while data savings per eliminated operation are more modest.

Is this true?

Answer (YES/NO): NO